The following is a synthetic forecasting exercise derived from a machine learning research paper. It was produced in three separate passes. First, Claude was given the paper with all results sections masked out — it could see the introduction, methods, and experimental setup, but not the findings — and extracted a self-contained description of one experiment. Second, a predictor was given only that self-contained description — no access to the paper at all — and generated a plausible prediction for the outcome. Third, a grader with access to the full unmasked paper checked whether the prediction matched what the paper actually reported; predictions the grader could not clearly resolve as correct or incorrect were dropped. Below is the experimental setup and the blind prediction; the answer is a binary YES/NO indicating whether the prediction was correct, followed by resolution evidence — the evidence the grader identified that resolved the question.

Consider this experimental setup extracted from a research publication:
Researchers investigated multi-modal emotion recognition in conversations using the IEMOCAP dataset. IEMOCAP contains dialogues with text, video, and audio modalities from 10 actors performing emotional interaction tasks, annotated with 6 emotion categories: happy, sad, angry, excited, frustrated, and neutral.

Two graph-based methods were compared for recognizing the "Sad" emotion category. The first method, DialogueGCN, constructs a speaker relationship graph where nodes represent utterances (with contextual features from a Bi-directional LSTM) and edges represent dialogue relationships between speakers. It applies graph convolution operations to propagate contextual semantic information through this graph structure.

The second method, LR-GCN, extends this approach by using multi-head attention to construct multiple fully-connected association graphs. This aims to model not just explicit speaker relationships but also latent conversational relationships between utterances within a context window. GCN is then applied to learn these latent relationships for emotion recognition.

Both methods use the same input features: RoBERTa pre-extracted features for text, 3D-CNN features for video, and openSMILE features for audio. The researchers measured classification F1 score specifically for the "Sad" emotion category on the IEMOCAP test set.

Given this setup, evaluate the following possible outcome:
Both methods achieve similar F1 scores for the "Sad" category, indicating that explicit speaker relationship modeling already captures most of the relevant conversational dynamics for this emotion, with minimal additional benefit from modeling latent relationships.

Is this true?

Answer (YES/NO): NO